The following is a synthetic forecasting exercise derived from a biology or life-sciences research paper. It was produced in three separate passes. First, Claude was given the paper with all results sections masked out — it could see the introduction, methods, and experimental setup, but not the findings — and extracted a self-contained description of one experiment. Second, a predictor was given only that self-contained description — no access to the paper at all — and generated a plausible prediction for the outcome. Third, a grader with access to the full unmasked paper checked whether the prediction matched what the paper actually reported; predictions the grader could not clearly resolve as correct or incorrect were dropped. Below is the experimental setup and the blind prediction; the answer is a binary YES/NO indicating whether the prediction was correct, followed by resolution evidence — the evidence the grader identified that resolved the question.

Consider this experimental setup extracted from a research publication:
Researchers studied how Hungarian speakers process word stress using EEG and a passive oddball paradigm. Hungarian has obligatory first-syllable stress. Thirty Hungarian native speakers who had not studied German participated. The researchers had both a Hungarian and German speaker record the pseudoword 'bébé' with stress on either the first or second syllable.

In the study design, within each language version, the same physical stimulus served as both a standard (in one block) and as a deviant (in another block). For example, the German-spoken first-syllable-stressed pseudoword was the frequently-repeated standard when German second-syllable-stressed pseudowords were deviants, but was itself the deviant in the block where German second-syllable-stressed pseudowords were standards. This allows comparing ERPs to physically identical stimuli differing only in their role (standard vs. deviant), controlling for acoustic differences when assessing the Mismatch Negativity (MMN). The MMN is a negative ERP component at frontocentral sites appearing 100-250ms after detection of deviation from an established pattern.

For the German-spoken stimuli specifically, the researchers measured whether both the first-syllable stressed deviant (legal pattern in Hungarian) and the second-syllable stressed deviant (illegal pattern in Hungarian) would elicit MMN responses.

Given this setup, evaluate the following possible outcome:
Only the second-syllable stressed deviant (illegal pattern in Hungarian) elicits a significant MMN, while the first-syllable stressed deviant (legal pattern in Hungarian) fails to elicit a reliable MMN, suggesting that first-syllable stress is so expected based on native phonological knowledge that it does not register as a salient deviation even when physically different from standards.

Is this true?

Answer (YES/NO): NO